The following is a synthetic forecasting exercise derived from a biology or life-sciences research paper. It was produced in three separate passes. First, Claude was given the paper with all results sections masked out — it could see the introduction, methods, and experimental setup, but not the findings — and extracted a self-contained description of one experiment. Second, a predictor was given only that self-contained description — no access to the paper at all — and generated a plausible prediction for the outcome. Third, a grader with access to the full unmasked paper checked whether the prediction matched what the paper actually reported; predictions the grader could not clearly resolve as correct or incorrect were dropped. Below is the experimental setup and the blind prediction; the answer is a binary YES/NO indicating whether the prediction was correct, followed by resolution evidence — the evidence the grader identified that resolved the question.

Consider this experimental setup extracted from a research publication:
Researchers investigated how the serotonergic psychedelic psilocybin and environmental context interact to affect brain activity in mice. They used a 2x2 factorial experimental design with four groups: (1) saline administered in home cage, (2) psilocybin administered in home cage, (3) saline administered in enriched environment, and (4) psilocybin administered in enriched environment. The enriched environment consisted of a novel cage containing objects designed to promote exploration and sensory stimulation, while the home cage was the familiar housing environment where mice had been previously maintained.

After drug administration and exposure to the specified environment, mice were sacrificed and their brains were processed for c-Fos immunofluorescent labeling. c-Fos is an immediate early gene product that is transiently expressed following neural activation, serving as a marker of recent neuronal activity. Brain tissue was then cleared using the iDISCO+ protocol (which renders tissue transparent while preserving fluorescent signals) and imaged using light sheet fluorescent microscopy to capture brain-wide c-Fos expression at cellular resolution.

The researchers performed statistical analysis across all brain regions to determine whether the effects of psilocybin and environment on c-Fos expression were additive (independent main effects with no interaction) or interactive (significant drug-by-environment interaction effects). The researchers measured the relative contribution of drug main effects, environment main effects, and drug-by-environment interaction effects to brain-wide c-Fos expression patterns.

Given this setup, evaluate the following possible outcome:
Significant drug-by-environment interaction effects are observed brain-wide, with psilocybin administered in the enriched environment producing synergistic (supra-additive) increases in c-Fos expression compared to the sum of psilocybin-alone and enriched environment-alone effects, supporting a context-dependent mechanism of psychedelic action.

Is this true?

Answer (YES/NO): NO